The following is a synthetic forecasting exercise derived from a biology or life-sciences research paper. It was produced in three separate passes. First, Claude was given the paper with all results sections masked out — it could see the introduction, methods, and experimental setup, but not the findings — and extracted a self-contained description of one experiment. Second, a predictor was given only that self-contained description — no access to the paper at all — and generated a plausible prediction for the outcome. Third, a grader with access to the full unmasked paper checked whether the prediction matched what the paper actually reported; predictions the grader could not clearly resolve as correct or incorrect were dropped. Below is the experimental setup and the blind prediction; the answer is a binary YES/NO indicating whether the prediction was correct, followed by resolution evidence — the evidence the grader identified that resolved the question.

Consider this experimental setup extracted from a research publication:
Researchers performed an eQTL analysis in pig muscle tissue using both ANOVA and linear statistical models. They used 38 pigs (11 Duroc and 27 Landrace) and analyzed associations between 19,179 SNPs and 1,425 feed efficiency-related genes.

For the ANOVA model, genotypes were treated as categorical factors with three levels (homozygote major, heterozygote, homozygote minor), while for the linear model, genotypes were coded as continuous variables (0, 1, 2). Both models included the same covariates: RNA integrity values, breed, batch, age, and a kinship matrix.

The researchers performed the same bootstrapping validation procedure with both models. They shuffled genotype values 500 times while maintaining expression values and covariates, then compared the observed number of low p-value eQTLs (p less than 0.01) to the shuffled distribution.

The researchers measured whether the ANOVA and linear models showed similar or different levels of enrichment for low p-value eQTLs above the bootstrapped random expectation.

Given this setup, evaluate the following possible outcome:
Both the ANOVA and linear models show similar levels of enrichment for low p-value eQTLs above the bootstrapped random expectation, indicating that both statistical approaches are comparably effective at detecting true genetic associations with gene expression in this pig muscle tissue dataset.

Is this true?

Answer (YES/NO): NO